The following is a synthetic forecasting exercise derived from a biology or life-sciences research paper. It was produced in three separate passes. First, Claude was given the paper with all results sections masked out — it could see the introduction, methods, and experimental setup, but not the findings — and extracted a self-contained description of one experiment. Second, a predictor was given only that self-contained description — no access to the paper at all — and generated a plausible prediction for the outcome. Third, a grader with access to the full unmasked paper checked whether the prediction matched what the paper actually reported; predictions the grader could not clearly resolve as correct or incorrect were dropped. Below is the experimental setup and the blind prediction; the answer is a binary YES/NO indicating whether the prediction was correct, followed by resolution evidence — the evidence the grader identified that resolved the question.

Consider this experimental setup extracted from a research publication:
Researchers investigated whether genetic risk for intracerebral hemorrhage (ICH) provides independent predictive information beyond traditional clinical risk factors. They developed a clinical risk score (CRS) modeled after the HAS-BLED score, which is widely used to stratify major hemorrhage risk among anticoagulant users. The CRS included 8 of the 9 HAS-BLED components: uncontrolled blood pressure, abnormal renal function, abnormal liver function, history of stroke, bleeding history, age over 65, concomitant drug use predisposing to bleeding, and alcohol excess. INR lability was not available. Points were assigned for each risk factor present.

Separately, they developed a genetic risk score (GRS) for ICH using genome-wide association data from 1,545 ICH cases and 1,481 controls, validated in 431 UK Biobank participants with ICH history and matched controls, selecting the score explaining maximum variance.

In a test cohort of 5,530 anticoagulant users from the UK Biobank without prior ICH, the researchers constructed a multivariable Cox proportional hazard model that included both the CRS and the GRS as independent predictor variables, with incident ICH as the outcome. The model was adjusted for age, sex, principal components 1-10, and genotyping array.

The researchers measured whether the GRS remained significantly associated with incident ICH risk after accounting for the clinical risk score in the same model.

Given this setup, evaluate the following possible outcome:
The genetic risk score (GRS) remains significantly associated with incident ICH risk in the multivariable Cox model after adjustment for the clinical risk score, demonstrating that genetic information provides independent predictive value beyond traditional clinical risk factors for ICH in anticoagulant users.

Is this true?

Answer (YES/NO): YES